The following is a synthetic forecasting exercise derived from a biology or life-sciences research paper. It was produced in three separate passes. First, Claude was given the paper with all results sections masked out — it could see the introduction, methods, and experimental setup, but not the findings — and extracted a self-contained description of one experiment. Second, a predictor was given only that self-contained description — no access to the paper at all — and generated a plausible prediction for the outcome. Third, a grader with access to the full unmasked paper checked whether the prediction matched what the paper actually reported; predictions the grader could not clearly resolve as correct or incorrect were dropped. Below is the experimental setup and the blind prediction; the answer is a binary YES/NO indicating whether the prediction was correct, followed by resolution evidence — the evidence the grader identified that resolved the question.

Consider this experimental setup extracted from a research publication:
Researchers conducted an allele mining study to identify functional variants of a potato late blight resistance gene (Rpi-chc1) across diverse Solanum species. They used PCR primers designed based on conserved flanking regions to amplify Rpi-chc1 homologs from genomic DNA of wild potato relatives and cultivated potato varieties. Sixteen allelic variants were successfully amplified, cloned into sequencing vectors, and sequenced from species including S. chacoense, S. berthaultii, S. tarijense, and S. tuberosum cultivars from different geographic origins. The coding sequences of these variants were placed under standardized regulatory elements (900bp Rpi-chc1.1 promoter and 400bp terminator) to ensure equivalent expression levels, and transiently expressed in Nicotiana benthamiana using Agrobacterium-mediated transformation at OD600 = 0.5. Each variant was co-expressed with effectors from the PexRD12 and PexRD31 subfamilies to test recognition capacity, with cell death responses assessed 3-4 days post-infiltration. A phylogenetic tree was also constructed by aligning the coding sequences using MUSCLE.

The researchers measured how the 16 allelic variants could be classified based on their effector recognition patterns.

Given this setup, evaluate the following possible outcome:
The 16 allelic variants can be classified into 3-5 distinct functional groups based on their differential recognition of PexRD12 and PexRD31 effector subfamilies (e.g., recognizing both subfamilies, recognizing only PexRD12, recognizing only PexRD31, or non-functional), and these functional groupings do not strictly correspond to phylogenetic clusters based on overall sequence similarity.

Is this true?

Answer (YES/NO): NO